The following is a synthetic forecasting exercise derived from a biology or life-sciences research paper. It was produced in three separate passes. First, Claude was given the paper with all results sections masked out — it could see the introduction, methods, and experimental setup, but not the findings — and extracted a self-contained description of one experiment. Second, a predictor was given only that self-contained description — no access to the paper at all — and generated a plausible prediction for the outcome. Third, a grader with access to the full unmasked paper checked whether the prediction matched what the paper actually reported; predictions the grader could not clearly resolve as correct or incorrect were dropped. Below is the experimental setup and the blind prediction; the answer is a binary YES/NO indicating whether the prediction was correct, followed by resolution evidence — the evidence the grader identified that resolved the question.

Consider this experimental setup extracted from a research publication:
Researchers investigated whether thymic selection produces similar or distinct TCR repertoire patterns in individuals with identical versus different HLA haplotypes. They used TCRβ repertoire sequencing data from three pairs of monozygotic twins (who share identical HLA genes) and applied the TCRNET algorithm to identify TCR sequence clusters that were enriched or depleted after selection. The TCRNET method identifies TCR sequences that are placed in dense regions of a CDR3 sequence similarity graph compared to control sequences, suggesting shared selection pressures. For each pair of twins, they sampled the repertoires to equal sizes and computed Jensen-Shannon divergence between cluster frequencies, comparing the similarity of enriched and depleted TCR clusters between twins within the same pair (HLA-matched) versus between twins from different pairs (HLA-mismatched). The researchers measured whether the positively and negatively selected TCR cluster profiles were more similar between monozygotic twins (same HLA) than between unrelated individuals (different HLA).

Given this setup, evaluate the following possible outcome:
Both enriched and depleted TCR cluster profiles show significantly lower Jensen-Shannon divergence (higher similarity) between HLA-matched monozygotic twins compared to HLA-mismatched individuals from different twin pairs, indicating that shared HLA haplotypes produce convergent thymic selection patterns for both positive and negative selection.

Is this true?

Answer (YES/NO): YES